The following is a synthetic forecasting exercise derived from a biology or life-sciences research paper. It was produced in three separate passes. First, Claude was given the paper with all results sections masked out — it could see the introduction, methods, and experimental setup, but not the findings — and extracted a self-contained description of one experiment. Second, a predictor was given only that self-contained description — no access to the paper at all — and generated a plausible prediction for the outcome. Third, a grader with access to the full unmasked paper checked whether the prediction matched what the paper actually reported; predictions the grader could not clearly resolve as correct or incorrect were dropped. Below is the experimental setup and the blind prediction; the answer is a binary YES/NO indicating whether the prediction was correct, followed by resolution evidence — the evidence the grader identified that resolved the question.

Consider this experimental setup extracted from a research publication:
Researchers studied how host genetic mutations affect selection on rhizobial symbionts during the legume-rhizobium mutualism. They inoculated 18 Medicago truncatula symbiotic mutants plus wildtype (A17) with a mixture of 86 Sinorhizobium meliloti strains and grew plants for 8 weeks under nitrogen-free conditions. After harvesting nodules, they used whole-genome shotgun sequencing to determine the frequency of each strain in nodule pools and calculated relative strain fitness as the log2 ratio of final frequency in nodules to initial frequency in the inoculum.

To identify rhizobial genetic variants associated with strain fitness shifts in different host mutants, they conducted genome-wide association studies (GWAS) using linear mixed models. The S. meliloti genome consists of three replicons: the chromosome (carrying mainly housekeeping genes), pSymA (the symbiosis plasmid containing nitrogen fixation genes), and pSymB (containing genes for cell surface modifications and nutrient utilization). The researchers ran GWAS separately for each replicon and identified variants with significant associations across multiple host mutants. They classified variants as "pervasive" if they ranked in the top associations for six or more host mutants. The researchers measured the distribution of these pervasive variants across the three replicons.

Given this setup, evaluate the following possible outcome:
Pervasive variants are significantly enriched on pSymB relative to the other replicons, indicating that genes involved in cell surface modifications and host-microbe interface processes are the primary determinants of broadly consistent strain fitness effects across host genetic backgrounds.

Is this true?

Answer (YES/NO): NO